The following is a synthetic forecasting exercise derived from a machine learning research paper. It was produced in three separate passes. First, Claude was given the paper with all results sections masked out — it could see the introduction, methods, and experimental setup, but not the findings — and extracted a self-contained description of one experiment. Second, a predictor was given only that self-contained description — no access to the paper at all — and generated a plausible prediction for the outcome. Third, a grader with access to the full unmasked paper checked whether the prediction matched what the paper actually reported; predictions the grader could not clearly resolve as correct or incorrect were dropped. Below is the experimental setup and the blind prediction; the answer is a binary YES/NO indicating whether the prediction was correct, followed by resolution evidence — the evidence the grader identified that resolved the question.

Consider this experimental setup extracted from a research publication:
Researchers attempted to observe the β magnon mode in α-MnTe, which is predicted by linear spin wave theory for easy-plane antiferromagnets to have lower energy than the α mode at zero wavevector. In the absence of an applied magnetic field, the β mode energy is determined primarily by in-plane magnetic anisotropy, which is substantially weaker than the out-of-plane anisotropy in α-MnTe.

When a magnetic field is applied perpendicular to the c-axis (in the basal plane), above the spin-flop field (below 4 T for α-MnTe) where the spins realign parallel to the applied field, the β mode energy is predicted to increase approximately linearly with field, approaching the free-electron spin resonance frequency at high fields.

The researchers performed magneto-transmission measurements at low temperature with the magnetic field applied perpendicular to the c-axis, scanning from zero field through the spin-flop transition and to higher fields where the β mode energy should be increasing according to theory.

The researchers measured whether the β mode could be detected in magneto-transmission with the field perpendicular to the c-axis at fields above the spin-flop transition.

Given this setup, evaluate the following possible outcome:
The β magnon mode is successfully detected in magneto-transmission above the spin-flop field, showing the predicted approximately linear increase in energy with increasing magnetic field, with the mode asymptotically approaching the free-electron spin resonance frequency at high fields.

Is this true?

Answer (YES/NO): NO